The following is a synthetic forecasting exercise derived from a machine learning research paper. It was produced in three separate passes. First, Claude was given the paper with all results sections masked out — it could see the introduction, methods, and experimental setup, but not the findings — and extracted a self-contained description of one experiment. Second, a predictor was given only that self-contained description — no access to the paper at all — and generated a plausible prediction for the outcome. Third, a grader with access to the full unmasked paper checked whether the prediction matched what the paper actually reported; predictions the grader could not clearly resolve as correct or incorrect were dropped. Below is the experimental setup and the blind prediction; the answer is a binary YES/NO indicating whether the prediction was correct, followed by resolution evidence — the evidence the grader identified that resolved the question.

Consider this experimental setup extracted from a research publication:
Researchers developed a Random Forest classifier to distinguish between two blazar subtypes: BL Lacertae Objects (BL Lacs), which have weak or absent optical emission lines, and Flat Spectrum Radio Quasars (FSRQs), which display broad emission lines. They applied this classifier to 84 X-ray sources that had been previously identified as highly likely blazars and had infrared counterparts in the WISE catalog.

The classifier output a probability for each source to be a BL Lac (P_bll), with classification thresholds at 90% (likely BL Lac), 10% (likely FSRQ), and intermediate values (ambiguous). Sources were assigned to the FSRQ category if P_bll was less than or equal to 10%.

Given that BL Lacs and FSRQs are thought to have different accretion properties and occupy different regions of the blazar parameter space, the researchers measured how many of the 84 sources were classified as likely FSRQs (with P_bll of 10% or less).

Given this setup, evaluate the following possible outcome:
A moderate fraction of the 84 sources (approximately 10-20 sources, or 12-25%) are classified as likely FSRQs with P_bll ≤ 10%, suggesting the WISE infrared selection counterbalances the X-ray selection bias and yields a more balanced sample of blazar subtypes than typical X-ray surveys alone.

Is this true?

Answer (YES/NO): NO